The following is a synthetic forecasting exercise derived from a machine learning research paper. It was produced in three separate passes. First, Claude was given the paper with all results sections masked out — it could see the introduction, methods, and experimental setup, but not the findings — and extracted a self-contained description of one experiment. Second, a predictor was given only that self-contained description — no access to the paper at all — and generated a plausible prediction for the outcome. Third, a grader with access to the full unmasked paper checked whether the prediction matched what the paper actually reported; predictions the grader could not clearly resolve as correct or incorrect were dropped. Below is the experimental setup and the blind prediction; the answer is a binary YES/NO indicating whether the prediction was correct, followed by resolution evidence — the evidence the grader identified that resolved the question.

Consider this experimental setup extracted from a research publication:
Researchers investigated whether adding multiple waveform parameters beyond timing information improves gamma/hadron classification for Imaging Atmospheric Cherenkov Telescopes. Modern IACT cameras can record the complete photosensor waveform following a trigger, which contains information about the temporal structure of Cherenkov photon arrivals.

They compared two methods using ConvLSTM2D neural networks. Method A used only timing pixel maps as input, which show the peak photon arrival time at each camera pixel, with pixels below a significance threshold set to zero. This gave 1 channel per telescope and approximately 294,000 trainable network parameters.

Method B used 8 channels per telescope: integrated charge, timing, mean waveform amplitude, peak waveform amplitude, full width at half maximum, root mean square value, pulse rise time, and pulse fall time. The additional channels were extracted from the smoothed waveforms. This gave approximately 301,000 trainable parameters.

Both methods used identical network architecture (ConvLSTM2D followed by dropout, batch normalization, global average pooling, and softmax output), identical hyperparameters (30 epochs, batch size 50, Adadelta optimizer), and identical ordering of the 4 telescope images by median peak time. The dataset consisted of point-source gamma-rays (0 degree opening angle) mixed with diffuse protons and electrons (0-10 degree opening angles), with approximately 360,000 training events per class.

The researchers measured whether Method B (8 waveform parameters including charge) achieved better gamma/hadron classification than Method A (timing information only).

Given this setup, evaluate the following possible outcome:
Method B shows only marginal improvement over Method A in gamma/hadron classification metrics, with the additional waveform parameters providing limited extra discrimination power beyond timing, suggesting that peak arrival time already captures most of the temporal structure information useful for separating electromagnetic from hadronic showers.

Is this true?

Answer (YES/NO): YES